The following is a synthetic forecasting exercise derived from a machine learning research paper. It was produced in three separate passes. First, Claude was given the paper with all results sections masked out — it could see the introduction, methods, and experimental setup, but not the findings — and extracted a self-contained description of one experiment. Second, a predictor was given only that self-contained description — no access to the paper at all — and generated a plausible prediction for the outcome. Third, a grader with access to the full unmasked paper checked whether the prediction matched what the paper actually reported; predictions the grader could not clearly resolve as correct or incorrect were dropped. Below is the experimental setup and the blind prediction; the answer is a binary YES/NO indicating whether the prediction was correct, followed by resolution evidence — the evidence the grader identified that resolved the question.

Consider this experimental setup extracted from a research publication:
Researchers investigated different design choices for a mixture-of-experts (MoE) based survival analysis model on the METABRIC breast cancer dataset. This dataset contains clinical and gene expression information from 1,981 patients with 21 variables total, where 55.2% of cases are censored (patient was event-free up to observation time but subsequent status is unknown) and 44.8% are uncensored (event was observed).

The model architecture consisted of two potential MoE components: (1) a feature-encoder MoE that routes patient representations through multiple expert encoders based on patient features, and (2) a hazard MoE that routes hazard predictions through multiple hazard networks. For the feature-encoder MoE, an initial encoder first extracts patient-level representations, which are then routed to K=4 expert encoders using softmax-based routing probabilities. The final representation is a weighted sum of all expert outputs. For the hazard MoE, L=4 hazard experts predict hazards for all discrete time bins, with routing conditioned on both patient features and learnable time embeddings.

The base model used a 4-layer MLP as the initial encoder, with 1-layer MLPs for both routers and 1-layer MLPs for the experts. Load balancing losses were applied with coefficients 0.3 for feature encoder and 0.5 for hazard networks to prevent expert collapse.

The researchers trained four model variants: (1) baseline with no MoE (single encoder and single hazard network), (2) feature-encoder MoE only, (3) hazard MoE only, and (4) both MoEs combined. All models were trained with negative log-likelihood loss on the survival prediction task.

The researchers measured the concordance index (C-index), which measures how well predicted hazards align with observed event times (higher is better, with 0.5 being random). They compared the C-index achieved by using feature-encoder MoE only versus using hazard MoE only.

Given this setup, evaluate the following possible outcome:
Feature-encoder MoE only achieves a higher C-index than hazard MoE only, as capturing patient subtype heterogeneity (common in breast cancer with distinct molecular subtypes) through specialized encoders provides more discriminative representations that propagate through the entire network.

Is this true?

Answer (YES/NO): NO